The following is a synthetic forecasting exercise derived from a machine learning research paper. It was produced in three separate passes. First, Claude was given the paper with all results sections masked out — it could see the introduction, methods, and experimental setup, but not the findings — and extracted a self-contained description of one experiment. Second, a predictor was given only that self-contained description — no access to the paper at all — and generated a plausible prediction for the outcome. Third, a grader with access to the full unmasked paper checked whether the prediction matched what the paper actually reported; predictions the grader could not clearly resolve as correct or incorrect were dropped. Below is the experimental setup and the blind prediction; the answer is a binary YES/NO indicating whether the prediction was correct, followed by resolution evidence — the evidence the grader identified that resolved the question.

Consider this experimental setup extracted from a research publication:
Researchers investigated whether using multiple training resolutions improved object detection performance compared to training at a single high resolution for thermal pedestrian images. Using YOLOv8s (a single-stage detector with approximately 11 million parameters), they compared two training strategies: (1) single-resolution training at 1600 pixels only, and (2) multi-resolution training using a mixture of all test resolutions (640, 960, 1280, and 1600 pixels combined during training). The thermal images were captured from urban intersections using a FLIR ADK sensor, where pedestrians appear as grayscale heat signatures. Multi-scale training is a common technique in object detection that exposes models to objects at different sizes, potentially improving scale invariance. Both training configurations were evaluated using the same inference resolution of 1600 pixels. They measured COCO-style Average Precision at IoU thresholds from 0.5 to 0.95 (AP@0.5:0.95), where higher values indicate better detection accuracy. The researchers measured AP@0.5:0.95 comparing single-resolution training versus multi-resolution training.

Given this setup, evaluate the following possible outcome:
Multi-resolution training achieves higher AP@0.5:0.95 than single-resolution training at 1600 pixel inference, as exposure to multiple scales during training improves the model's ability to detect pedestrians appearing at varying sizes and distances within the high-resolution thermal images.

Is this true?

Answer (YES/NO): NO